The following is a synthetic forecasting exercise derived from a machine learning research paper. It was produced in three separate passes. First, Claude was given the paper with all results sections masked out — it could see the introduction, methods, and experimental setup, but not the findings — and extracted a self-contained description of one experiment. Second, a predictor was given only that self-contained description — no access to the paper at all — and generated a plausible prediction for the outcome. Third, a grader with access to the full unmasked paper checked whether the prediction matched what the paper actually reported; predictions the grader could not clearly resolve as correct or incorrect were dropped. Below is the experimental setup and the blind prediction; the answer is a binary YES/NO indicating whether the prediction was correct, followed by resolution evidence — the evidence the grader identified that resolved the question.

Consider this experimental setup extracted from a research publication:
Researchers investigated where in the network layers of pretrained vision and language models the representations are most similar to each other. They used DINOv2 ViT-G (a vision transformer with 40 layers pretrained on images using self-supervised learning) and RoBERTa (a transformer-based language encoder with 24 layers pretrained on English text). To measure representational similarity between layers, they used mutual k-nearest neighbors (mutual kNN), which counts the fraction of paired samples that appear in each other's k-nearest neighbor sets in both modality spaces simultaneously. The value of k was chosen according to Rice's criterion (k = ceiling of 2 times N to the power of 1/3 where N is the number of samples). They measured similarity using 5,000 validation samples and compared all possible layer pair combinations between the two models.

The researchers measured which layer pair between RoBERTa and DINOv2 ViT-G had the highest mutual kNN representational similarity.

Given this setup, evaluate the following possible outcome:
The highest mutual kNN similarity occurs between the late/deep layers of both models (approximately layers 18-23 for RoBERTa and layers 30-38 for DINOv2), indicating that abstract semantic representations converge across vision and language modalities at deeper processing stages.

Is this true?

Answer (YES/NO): NO